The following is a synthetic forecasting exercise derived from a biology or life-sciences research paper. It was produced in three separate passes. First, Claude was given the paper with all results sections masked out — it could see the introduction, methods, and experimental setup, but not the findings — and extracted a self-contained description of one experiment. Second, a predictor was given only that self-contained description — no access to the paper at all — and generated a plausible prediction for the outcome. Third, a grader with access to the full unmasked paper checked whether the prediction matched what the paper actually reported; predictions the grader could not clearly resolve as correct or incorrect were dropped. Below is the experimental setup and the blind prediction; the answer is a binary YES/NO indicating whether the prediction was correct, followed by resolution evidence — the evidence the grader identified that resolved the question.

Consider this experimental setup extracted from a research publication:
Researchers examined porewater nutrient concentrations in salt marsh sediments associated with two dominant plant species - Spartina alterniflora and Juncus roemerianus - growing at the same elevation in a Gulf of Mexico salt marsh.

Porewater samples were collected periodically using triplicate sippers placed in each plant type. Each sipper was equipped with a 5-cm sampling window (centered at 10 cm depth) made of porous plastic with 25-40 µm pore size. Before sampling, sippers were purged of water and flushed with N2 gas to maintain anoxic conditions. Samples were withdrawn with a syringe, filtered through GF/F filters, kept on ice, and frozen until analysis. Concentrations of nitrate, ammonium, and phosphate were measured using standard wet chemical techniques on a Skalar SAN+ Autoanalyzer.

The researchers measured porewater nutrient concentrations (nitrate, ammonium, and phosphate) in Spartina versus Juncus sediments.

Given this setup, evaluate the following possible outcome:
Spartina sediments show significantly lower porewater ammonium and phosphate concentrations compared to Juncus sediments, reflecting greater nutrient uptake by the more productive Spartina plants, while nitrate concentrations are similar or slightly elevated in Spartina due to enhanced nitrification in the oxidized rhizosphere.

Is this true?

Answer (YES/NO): NO